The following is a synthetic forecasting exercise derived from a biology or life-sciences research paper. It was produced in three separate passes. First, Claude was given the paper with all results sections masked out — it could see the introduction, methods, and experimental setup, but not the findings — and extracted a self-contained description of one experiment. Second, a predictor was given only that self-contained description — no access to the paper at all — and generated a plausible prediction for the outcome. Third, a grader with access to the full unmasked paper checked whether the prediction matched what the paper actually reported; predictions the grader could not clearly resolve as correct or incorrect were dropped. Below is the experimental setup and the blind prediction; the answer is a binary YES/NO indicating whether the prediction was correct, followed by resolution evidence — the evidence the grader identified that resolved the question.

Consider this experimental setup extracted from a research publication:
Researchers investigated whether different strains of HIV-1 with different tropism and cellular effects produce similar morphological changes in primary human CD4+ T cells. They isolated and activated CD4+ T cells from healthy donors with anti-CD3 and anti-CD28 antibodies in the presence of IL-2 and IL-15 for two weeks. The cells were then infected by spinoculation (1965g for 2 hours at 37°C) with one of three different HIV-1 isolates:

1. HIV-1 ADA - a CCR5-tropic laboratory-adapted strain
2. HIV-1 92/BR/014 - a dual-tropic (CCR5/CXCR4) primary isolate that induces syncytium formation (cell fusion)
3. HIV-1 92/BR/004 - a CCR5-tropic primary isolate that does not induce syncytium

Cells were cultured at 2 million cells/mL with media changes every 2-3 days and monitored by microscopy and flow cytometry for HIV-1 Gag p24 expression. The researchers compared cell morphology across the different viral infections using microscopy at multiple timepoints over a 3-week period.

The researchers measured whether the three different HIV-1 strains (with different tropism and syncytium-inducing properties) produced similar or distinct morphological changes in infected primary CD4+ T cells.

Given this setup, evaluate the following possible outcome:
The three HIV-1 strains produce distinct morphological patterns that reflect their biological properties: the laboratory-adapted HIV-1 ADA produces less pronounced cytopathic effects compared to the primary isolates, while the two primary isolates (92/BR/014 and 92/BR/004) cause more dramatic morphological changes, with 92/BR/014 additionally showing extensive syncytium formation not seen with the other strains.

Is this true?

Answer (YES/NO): NO